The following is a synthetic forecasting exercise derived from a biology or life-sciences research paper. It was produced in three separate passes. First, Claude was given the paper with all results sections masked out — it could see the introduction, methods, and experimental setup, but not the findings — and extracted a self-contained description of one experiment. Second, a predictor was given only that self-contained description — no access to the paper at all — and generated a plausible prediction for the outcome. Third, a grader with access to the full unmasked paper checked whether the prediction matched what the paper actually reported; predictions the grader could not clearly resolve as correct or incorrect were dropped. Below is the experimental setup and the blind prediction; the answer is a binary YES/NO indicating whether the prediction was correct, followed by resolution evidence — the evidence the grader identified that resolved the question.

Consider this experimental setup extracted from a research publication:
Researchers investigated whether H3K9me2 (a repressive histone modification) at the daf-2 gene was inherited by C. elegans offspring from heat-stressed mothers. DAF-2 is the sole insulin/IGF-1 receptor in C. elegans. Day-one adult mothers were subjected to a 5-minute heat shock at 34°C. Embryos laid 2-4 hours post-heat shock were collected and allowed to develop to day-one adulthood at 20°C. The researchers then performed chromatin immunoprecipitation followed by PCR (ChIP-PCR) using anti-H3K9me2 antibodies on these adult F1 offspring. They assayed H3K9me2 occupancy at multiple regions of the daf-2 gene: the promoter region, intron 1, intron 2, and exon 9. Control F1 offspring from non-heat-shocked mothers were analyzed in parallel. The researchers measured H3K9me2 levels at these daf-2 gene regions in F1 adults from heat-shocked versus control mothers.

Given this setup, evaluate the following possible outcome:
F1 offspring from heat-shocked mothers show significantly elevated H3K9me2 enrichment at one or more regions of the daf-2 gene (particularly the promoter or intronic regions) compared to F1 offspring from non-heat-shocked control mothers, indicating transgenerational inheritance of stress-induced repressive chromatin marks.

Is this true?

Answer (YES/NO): YES